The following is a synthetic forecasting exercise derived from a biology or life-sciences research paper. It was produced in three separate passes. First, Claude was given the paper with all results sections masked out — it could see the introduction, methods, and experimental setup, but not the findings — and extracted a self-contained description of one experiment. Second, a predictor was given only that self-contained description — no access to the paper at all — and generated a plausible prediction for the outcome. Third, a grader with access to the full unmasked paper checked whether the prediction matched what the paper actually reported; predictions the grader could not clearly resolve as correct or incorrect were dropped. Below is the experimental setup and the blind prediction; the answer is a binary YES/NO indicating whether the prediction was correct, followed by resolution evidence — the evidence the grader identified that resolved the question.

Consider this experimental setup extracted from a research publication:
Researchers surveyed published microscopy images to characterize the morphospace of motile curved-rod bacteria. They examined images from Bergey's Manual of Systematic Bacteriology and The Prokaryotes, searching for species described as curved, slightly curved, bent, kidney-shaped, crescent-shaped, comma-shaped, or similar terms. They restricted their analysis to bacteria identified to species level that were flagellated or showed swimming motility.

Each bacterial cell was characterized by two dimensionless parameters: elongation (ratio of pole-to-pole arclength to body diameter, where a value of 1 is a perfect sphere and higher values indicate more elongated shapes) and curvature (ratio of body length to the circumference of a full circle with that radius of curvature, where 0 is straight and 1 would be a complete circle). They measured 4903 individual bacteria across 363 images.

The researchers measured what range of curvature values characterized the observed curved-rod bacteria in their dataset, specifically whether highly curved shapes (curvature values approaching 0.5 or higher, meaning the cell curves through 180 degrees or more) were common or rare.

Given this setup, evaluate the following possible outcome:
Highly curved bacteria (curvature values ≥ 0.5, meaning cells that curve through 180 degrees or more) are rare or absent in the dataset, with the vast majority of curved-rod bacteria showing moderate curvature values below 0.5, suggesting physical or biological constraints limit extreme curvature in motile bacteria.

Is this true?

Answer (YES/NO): YES